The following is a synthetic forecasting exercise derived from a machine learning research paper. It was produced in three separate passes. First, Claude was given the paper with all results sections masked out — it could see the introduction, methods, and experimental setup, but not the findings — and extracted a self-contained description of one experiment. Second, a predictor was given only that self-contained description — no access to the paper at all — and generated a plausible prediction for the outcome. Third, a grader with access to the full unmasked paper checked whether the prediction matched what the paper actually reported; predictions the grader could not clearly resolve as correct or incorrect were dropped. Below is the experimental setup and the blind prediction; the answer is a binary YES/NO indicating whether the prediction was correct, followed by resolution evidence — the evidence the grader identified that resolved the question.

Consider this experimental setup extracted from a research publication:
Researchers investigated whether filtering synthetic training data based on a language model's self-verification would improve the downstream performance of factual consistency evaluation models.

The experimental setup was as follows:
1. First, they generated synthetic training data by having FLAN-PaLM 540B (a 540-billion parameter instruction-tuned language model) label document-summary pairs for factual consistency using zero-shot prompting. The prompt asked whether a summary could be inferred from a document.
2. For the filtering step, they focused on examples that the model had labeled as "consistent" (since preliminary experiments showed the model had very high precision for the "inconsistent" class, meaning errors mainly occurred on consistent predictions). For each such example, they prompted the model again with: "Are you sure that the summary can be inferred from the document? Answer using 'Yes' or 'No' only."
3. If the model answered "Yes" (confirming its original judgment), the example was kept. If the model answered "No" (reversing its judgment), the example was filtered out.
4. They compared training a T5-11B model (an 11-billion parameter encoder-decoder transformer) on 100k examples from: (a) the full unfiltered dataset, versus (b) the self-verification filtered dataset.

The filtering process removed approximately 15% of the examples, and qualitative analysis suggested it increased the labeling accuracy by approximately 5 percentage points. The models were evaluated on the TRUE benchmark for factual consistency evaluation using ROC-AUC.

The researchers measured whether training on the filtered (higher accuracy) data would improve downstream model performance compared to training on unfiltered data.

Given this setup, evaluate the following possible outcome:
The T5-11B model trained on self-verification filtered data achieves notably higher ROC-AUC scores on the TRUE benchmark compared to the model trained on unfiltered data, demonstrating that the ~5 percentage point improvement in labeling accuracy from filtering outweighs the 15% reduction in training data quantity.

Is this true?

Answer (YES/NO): NO